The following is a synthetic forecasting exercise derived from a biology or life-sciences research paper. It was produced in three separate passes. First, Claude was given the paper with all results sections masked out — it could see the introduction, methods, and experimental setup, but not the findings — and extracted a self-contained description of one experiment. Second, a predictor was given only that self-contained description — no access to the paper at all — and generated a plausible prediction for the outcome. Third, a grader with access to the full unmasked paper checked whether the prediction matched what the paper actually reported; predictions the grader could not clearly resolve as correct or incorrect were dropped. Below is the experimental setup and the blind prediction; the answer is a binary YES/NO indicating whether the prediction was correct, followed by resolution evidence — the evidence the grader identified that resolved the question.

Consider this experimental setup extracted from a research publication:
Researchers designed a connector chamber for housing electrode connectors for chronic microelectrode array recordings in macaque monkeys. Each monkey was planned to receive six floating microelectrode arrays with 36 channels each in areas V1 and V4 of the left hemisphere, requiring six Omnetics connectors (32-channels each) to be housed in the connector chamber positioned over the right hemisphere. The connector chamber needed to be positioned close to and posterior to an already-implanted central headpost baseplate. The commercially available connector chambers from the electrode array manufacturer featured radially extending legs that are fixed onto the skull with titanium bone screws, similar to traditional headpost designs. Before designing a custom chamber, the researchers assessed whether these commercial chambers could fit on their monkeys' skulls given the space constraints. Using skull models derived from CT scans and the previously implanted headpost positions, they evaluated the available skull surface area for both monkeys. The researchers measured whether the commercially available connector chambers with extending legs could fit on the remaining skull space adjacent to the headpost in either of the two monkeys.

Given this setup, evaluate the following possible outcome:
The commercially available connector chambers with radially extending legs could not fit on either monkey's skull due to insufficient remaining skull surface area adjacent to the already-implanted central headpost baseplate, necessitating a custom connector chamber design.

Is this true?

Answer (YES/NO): YES